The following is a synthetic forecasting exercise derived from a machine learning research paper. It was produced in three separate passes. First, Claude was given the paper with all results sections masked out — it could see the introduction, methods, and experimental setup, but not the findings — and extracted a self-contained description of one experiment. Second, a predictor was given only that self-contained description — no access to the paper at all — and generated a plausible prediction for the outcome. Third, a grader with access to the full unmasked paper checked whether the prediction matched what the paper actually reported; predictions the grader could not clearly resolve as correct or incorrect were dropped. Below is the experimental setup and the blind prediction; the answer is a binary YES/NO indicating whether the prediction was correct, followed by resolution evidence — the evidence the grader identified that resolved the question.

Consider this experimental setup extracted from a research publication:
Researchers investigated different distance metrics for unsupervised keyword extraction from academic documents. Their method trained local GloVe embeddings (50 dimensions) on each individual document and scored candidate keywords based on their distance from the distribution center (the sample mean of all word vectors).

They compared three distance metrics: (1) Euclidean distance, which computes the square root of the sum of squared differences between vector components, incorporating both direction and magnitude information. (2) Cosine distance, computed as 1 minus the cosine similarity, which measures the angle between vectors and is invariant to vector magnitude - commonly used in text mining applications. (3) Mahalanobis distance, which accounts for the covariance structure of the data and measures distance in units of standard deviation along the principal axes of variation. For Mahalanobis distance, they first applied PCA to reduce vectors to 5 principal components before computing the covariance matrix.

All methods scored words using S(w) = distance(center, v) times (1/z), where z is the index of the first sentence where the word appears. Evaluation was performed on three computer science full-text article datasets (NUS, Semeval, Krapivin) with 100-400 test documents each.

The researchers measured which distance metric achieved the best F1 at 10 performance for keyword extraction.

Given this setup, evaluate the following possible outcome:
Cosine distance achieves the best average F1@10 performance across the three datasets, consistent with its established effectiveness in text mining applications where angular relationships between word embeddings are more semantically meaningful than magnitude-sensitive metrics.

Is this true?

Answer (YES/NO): NO